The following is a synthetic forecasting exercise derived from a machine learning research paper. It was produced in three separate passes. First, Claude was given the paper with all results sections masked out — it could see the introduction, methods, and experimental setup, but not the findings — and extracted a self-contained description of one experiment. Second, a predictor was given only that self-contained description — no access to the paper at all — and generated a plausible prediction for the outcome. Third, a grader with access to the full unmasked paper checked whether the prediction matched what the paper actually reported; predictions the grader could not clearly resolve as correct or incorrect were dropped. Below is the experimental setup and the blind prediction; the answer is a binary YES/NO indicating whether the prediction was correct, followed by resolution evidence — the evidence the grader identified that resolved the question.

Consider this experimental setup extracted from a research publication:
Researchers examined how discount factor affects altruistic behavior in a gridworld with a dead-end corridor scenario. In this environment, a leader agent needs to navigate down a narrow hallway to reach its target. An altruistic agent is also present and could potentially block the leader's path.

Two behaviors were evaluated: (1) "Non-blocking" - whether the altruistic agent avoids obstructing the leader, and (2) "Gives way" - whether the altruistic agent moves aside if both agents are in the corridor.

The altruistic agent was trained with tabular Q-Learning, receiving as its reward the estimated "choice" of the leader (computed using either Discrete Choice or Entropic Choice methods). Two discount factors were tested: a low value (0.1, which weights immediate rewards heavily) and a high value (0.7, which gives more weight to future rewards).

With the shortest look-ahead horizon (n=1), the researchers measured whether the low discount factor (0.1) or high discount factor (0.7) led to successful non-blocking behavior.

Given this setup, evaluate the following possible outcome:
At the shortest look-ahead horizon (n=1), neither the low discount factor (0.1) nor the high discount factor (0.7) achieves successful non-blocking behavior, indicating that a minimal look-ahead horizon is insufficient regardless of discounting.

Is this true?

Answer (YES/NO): NO